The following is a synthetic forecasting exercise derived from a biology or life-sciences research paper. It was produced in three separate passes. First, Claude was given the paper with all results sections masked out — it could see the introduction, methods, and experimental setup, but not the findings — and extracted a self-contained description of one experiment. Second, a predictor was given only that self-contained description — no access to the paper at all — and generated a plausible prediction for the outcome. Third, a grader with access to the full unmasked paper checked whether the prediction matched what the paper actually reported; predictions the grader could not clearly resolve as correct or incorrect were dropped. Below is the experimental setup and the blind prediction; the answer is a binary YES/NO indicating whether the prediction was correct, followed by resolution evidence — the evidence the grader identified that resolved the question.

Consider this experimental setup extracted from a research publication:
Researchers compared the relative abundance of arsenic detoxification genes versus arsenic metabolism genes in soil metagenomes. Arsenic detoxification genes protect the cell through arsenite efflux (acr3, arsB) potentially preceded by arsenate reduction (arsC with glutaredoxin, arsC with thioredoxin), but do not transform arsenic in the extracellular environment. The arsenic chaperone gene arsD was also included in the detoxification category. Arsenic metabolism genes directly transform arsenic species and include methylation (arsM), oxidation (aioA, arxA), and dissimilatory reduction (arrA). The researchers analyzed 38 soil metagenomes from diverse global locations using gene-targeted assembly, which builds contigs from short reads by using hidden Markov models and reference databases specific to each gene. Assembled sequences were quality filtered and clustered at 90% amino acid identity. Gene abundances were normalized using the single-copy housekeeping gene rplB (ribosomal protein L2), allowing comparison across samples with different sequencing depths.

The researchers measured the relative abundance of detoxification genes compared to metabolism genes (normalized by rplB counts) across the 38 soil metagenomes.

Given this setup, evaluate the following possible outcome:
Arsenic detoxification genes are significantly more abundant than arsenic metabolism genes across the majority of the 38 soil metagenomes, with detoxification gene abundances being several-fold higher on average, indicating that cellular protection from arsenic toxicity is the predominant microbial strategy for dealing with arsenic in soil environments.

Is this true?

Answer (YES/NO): YES